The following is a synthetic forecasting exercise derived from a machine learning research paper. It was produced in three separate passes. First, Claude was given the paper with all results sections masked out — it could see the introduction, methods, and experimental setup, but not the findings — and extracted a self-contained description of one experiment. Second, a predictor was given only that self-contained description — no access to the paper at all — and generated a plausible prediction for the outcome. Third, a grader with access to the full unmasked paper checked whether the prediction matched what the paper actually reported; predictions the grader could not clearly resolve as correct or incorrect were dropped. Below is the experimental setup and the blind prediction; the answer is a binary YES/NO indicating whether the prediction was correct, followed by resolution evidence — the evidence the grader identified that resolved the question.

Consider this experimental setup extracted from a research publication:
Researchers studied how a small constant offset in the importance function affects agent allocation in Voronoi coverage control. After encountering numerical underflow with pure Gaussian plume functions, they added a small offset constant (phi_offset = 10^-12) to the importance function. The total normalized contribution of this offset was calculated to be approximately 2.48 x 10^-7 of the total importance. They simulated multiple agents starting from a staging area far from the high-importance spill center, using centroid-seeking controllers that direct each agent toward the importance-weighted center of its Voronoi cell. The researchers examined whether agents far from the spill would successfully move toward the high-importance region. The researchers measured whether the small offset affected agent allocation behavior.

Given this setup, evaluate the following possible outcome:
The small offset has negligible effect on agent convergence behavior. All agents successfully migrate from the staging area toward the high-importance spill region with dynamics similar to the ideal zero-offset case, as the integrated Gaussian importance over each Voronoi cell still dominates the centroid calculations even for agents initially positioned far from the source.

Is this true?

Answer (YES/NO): NO